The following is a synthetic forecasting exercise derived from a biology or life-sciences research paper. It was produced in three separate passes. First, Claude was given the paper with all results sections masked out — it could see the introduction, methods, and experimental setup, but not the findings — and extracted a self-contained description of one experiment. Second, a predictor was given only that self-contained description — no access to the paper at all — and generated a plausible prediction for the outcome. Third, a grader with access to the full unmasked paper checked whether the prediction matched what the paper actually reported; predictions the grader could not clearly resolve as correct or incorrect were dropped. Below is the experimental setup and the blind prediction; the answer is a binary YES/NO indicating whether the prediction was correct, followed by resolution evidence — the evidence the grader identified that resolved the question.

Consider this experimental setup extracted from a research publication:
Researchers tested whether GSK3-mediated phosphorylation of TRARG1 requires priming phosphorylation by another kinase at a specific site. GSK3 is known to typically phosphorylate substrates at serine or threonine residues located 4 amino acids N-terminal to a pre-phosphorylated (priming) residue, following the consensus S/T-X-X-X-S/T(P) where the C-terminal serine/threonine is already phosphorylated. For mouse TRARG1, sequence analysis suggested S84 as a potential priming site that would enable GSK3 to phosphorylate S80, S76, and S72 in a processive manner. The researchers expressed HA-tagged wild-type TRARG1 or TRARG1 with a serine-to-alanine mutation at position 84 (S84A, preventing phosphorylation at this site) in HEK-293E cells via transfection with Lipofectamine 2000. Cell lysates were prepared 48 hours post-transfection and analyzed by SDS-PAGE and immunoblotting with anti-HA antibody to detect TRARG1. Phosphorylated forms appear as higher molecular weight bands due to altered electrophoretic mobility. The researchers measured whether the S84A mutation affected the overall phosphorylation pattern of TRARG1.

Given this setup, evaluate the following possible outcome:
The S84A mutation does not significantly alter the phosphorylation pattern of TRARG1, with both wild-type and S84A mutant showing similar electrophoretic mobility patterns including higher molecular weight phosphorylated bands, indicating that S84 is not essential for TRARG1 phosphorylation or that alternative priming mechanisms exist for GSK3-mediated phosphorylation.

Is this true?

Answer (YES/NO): NO